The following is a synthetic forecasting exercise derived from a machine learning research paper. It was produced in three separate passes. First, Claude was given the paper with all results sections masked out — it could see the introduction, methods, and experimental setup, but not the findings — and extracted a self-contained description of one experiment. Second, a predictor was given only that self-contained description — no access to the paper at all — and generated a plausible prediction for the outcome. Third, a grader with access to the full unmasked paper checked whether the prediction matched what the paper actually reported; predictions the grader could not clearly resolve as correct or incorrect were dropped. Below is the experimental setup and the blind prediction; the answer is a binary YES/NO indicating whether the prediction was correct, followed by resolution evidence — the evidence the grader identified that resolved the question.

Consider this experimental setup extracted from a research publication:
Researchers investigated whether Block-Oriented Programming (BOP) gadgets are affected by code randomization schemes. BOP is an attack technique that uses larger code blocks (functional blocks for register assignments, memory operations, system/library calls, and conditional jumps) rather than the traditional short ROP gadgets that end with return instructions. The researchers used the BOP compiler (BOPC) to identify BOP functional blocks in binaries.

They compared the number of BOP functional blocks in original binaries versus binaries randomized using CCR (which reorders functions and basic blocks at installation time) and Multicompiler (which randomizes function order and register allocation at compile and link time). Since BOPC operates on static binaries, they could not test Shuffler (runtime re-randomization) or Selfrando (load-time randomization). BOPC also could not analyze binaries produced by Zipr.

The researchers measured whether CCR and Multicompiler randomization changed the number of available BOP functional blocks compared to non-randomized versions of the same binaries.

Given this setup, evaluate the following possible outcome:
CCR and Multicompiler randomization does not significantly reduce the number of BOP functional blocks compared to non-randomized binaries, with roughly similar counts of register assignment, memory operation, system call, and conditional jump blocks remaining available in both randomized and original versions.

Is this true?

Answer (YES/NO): YES